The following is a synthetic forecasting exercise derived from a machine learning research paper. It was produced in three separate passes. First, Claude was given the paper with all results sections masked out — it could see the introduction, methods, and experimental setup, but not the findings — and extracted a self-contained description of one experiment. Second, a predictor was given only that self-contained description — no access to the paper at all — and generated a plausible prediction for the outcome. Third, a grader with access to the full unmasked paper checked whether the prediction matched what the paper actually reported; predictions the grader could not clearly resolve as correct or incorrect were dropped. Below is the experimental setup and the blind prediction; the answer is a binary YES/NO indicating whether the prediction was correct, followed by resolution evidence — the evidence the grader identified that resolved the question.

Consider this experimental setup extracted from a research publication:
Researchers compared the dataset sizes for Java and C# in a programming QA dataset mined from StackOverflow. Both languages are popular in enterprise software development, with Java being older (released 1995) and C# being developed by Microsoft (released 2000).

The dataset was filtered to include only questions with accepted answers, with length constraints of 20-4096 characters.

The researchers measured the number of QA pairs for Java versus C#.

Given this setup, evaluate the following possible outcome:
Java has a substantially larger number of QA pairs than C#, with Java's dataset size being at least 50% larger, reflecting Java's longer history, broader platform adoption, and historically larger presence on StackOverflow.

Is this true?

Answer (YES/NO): NO